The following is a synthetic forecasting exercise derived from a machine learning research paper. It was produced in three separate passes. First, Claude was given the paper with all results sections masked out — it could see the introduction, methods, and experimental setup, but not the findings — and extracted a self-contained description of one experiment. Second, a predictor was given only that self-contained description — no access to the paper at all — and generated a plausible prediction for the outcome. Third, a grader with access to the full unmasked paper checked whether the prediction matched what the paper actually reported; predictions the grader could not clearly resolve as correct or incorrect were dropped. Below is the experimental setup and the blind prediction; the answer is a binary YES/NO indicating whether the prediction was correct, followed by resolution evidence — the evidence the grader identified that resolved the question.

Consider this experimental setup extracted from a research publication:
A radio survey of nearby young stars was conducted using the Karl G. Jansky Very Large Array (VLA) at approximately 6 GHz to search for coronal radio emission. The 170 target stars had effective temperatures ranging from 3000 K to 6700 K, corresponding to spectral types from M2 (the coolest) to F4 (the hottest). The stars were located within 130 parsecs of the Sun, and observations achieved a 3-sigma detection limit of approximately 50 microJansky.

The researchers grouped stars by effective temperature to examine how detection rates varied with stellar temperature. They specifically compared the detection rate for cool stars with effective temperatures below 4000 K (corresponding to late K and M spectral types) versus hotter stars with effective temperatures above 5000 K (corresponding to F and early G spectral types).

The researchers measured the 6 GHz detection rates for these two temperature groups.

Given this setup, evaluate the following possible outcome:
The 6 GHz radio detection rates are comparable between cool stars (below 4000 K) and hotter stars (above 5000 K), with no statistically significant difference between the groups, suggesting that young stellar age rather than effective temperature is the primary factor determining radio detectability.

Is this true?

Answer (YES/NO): NO